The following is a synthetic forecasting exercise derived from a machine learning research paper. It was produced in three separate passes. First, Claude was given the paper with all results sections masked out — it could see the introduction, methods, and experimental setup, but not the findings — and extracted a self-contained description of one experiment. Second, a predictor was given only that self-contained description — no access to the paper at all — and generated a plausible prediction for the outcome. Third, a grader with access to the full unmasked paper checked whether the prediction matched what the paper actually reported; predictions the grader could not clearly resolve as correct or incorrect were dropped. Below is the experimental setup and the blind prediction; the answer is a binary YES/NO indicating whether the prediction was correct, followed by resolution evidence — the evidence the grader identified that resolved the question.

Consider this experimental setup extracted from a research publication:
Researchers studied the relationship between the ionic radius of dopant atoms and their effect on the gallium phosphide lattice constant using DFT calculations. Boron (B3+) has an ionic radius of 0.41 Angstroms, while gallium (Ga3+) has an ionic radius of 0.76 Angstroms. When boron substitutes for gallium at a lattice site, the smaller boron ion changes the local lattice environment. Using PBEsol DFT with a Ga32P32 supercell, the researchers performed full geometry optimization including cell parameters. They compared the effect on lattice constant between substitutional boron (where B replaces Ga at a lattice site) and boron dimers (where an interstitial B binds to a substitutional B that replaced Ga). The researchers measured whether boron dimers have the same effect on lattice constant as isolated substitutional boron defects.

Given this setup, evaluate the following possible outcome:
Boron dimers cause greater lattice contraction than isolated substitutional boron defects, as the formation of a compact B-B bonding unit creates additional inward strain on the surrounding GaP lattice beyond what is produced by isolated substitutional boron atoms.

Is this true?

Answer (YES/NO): NO